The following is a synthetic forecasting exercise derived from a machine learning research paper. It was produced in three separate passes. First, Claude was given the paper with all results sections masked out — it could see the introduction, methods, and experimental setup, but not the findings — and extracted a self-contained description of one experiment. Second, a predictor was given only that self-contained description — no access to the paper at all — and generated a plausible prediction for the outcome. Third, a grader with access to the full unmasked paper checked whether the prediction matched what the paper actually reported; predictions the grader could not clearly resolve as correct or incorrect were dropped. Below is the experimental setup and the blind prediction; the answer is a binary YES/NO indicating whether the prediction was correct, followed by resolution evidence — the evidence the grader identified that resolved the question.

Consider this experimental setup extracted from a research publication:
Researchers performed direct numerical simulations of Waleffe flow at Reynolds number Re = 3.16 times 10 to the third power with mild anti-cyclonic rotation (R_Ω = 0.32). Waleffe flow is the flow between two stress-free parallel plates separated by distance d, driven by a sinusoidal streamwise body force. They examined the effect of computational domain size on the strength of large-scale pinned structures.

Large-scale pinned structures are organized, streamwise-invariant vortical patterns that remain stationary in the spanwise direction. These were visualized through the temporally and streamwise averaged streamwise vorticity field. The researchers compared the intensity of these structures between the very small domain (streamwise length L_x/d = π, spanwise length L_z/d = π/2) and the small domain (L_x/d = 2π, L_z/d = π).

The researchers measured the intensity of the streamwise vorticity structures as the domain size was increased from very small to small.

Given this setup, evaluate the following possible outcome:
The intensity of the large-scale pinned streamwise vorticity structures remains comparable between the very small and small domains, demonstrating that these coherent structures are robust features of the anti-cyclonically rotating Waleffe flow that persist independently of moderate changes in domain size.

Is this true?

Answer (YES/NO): NO